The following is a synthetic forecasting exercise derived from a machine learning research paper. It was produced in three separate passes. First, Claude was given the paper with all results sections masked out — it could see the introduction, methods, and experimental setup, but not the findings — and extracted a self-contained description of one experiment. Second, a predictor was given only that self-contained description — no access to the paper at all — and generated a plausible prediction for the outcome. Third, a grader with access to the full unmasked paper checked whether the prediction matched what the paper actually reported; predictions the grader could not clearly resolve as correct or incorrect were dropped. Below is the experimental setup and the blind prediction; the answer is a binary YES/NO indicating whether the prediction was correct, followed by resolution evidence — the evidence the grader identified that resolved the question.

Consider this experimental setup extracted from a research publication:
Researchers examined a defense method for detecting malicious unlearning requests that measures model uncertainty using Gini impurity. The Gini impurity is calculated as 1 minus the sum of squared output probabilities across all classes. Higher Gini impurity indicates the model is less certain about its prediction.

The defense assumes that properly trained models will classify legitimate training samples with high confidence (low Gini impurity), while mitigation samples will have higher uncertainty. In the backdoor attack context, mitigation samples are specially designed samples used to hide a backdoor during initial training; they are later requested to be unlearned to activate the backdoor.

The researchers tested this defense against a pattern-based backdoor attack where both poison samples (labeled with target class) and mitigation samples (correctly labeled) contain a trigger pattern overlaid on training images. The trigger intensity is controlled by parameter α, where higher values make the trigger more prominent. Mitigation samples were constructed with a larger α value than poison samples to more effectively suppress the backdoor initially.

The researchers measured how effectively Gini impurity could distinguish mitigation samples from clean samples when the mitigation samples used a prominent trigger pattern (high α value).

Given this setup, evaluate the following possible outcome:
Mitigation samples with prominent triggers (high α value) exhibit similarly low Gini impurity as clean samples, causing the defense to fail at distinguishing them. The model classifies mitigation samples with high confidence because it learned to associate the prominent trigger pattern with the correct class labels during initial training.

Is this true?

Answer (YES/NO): NO